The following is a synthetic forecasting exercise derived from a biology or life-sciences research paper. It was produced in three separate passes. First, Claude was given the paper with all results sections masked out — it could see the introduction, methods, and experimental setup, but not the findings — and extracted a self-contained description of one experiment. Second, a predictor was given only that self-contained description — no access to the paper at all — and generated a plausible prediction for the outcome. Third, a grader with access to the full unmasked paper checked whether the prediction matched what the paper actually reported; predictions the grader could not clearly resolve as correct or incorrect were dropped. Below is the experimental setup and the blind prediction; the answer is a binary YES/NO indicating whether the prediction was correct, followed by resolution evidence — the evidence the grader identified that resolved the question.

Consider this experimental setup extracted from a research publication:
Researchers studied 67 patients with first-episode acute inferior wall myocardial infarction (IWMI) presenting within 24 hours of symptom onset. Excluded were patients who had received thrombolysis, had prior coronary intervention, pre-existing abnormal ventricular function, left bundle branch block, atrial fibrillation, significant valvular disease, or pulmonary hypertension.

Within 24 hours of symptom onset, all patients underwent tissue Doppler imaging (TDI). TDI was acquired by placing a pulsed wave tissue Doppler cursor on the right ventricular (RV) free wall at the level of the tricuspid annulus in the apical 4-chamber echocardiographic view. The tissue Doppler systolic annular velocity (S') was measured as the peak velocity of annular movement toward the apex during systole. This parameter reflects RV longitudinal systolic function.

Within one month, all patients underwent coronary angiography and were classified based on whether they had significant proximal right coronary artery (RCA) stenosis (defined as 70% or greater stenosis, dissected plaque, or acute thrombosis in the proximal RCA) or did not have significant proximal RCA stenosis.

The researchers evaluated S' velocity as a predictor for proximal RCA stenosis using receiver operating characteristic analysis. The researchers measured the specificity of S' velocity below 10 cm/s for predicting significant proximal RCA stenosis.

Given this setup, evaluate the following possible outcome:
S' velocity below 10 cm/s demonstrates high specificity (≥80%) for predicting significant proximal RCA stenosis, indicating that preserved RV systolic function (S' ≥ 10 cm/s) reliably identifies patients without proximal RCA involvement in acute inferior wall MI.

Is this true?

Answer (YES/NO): YES